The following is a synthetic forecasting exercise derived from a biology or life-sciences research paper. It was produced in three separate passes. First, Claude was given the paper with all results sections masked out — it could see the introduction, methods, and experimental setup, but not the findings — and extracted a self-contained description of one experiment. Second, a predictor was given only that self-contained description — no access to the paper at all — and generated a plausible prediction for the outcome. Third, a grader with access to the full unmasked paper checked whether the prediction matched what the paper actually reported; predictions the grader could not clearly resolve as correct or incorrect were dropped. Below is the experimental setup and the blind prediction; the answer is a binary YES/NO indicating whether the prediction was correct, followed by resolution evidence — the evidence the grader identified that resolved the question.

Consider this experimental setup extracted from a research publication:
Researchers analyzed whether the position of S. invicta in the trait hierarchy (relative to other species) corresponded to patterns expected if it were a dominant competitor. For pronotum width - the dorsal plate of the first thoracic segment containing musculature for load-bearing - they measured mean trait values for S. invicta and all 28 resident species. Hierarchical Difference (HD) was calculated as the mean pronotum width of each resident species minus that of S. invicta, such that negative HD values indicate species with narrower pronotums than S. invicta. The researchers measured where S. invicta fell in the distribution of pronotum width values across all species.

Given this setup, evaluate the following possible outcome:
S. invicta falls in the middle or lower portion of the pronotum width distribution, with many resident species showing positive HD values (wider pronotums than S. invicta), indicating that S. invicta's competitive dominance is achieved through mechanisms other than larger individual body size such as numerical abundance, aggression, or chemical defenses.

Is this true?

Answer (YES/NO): NO